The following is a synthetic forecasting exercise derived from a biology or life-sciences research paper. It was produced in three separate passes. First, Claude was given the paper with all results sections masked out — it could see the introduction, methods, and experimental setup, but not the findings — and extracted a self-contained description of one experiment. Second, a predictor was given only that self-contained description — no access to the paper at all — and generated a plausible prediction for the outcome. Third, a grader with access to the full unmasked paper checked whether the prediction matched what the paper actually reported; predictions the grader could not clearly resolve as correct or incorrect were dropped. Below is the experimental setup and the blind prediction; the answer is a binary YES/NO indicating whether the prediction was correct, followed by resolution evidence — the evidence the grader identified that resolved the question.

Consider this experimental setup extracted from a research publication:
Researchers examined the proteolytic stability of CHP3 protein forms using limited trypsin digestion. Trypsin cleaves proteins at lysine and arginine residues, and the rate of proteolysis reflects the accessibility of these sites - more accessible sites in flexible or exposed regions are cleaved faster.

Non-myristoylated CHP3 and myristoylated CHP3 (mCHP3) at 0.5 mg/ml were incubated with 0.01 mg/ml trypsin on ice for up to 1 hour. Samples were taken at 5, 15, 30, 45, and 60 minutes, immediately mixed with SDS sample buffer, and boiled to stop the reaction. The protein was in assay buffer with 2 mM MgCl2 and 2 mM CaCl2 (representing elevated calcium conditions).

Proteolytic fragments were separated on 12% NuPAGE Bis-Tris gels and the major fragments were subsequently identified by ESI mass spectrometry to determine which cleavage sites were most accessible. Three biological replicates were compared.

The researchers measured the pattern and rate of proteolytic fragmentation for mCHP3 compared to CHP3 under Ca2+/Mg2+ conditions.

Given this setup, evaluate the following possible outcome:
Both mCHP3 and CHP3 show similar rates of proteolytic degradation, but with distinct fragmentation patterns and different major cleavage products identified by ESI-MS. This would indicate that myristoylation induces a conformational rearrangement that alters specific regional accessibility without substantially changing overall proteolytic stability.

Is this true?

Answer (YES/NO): NO